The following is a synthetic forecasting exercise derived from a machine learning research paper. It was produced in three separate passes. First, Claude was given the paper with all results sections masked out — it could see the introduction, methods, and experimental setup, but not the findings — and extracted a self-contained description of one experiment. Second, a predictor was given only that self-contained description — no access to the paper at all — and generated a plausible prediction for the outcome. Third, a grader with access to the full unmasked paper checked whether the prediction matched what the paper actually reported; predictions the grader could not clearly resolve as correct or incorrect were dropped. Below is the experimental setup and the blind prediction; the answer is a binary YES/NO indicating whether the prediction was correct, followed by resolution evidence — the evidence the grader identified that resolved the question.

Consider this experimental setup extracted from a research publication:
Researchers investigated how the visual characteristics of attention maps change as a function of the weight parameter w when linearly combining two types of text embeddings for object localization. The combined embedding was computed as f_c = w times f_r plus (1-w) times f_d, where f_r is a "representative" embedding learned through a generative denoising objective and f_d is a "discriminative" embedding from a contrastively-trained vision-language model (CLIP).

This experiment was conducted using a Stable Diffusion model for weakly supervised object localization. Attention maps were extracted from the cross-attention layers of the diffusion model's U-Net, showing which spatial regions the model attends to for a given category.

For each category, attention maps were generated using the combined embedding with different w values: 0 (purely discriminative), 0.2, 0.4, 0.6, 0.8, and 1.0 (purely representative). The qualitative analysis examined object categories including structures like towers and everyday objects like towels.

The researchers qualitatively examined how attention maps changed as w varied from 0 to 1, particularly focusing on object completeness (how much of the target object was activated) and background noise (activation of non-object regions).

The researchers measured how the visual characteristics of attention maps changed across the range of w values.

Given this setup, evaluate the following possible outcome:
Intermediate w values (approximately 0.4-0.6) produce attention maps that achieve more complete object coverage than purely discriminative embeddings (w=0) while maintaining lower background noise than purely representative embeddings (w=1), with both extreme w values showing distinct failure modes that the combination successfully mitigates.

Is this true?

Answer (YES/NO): YES